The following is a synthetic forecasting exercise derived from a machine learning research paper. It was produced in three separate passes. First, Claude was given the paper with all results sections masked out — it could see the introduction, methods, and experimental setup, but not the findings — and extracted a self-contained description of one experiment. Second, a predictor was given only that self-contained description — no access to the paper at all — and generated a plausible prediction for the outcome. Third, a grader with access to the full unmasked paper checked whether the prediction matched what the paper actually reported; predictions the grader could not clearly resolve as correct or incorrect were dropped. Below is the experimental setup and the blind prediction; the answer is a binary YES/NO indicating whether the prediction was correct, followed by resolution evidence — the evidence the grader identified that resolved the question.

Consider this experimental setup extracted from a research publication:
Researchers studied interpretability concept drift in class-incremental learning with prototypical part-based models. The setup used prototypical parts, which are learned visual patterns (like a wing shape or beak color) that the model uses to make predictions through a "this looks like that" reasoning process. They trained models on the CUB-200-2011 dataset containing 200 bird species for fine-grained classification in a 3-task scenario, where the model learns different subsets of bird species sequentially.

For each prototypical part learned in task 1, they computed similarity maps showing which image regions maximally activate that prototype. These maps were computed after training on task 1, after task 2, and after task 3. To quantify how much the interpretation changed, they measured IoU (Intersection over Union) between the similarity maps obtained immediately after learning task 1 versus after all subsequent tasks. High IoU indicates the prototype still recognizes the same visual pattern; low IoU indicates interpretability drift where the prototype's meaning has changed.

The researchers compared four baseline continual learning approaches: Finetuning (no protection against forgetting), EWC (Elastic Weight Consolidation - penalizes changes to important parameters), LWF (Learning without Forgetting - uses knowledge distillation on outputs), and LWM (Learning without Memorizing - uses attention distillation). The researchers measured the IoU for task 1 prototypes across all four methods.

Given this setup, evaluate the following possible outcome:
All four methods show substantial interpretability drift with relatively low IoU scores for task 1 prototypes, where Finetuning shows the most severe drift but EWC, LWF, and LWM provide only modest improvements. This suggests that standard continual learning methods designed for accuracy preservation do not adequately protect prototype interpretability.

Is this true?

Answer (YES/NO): YES